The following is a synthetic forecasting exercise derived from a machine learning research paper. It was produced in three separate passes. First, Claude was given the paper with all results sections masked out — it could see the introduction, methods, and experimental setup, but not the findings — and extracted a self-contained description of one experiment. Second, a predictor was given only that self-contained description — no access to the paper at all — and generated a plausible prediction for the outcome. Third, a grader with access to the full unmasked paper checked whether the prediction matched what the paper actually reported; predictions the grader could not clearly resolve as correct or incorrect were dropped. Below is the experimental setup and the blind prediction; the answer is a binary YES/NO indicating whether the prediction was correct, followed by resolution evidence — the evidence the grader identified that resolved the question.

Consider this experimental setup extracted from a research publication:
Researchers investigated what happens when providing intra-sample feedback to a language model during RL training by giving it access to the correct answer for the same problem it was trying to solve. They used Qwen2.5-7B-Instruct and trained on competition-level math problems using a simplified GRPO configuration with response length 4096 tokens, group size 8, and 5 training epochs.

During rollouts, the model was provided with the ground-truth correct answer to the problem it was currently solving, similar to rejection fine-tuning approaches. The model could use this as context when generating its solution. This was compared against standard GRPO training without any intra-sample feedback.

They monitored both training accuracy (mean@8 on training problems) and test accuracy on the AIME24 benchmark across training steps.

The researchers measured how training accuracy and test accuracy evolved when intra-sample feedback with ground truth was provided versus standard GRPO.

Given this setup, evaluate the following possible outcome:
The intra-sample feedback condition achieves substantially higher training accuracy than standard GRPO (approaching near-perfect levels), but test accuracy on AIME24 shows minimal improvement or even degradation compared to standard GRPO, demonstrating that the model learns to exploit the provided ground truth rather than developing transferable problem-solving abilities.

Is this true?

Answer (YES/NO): YES